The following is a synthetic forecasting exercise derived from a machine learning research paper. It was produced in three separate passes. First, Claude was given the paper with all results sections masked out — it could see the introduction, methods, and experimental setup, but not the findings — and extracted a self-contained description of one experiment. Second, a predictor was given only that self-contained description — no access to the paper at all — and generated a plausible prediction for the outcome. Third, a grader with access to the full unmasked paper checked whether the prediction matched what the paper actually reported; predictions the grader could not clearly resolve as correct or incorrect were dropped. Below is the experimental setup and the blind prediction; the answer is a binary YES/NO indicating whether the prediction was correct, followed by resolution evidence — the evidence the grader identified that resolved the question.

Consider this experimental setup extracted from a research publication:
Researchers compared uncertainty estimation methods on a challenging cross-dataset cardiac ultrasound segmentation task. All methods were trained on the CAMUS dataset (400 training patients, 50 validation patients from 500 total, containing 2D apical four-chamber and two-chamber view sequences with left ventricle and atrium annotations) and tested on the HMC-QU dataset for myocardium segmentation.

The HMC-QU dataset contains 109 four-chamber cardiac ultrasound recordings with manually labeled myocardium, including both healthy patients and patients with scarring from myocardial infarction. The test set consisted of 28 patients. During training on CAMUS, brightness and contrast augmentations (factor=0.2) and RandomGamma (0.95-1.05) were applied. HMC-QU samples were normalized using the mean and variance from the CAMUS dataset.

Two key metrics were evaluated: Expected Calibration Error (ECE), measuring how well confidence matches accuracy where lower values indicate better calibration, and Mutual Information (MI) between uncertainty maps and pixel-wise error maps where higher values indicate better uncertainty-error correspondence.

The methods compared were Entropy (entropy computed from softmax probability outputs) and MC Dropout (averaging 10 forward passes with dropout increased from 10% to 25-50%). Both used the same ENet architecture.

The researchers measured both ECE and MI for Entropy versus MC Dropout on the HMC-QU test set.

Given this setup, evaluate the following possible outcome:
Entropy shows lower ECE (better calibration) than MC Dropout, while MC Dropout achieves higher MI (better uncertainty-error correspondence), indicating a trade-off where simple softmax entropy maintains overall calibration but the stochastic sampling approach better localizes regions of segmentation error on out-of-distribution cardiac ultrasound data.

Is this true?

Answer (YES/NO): NO